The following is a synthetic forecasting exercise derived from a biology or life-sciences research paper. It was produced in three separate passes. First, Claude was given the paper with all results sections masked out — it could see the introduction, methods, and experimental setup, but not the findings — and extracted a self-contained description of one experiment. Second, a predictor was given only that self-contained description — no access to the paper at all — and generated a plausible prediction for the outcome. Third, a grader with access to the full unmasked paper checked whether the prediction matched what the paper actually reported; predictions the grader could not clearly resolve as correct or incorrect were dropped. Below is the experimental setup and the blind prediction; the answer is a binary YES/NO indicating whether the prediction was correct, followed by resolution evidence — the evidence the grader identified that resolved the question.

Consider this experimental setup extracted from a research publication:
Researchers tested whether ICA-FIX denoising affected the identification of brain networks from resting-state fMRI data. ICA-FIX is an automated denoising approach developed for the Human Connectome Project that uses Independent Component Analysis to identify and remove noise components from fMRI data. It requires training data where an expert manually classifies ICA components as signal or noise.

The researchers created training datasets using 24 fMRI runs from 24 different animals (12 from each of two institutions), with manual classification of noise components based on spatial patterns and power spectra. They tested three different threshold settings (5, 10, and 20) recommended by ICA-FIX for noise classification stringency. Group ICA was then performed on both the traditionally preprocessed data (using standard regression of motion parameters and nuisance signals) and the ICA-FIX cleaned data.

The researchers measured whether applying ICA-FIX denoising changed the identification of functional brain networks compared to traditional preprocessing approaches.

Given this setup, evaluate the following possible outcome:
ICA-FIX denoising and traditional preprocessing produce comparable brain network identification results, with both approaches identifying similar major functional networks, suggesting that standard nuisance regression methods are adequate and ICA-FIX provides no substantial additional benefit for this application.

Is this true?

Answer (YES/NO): YES